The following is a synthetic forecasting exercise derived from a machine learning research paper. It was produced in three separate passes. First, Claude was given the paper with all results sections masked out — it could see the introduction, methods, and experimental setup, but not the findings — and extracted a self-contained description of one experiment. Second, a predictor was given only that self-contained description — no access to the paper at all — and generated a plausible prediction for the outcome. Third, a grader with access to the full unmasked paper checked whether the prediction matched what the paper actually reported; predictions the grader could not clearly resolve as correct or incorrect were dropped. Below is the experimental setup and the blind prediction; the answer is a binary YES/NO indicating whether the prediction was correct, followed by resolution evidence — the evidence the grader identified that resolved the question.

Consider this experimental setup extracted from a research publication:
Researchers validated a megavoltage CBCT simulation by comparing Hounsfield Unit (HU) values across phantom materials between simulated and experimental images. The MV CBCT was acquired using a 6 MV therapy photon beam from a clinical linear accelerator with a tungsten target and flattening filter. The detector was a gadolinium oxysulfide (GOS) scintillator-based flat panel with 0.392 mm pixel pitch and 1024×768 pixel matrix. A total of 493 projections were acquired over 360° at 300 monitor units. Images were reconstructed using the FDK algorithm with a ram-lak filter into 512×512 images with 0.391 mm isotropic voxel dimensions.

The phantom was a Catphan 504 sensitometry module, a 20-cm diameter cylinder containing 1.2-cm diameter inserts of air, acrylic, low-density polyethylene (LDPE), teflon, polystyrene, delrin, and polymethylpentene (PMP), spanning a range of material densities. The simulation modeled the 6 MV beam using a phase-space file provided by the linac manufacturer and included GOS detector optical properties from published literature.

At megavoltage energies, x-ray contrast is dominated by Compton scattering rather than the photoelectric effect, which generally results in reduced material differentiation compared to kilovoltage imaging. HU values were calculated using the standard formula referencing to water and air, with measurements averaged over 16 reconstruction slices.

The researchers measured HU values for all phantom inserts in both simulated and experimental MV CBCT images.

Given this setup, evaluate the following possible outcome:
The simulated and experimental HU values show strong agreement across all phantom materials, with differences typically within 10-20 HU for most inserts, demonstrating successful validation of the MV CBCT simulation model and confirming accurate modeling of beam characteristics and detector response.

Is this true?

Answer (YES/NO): YES